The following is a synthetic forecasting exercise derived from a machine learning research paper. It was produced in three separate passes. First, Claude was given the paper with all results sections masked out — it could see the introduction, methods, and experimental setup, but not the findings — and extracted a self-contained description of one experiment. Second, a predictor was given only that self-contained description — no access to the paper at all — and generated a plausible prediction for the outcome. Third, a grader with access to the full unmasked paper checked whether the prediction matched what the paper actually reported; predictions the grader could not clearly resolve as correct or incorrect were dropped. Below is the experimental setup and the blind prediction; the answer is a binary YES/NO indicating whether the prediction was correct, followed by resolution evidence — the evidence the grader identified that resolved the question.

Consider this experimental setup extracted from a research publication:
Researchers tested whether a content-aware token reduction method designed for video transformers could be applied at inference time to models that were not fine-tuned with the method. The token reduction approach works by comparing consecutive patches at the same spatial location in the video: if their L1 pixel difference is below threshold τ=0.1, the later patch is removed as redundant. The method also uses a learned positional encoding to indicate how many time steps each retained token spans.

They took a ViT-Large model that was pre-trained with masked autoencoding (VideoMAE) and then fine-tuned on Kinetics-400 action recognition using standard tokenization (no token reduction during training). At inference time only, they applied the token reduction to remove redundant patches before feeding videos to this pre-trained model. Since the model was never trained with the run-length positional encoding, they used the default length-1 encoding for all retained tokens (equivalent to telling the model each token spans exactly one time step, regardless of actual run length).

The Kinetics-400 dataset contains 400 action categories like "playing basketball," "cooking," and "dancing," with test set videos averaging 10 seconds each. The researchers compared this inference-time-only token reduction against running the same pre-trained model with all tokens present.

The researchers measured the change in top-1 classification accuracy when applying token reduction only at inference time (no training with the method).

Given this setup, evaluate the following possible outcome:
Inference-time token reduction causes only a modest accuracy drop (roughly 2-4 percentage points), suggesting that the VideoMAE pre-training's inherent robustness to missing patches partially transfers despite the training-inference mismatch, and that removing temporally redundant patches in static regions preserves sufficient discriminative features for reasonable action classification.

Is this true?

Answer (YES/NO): NO